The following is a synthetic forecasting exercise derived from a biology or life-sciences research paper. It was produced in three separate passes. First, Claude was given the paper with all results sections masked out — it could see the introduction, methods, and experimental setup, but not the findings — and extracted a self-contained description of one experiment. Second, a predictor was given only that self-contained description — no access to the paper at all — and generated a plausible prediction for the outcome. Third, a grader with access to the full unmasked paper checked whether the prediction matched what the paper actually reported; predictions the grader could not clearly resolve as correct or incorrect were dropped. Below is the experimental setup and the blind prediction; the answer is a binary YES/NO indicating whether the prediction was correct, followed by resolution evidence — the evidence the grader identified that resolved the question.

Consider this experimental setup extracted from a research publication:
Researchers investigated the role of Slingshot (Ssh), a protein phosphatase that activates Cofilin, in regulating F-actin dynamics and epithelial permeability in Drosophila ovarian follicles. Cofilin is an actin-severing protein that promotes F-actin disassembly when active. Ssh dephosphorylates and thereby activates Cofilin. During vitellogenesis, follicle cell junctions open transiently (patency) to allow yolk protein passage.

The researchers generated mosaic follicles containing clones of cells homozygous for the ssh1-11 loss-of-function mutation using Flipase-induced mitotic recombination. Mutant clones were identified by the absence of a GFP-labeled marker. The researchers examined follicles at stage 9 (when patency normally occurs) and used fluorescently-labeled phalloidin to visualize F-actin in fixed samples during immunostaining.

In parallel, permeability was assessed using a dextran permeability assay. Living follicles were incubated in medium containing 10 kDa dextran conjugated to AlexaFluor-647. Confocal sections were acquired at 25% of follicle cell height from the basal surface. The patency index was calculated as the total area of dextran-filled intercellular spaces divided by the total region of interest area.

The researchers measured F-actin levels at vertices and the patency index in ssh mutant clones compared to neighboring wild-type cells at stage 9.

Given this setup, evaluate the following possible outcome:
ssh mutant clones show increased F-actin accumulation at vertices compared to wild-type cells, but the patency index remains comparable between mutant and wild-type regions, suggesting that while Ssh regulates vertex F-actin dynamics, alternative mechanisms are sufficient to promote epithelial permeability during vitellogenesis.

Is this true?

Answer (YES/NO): NO